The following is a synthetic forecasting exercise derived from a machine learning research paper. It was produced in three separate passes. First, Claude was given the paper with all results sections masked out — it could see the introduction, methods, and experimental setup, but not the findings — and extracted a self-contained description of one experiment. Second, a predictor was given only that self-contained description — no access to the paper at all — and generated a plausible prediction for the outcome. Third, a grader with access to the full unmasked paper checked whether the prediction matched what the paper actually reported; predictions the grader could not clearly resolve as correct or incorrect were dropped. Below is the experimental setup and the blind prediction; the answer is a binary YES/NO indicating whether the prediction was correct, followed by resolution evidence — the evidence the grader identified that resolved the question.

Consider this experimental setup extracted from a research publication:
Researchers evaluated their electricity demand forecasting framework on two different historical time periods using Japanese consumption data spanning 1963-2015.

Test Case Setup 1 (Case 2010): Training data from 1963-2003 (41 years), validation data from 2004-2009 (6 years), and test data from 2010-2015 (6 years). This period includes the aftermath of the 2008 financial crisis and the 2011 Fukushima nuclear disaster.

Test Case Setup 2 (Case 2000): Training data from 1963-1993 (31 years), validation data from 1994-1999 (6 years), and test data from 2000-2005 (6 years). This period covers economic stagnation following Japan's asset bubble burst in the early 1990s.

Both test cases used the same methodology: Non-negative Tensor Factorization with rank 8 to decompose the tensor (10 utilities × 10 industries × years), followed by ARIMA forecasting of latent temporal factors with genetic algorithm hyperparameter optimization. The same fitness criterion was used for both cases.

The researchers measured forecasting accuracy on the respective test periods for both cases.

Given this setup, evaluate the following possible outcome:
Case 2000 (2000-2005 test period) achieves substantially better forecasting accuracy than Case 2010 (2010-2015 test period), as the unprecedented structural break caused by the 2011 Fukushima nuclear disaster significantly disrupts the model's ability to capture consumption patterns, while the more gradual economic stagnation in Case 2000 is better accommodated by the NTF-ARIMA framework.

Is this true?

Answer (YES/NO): NO